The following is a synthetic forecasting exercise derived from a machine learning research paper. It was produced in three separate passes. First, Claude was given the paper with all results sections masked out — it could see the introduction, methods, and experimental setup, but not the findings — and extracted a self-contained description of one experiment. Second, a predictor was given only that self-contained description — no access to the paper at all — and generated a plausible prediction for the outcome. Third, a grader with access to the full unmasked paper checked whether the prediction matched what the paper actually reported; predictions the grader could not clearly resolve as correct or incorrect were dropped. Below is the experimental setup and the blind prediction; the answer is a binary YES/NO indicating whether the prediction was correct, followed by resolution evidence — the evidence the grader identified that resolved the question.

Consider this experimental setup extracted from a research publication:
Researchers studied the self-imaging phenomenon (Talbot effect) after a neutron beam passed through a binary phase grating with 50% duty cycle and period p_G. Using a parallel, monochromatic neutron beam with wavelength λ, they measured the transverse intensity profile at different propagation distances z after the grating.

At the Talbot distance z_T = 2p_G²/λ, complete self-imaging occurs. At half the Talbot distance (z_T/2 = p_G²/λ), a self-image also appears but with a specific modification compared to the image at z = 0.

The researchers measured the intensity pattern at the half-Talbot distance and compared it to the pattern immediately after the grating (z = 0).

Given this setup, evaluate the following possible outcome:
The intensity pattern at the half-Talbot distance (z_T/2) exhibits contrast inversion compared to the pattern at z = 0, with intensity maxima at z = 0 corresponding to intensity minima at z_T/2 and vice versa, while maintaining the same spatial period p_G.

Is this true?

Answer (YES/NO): YES